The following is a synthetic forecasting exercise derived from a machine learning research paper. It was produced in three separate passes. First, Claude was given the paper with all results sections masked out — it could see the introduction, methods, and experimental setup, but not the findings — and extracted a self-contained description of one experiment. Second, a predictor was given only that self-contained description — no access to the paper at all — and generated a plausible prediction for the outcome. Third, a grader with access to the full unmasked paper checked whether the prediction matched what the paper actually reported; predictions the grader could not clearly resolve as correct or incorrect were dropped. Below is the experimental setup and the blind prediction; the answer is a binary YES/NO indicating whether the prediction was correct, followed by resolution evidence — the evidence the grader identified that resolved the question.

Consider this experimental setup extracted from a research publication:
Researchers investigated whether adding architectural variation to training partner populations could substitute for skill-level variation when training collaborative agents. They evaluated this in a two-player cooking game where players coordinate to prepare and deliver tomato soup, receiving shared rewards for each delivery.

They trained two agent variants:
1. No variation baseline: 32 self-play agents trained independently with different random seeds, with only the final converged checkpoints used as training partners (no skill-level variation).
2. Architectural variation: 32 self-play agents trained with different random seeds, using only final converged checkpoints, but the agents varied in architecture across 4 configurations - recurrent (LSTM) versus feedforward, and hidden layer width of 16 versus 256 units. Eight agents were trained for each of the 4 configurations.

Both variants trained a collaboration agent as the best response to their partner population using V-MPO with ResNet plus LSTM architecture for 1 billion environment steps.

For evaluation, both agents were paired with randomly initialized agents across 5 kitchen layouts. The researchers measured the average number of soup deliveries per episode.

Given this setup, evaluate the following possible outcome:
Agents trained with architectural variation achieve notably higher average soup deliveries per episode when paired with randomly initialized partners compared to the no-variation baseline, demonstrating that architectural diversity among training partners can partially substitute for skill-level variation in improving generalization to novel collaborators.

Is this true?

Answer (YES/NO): YES